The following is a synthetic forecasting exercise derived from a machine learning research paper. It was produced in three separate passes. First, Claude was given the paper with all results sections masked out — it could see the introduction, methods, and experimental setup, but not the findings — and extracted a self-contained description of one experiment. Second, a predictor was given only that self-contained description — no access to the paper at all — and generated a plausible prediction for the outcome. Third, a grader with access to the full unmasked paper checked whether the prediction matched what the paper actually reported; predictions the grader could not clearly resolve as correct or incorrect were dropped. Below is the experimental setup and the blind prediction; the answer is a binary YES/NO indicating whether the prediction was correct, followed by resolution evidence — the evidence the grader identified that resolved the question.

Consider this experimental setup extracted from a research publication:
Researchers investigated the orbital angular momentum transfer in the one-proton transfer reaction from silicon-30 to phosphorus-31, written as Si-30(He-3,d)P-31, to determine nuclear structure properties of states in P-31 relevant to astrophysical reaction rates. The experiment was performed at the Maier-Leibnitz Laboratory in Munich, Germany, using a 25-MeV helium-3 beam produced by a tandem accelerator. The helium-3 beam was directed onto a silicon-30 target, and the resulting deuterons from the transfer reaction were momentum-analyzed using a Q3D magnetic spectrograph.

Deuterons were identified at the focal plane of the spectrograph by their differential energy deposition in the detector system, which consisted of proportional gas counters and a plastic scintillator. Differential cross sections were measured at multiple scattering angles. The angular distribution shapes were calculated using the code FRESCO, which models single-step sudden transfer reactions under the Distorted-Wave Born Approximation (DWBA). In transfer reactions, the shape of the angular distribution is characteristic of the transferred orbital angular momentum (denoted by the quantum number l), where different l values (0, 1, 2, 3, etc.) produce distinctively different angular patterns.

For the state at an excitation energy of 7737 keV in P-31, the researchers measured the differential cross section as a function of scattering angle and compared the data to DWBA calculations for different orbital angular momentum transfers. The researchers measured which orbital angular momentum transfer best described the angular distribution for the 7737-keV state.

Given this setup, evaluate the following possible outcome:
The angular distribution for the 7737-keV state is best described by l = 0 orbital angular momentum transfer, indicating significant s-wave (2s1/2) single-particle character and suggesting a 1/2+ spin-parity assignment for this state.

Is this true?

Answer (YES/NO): NO